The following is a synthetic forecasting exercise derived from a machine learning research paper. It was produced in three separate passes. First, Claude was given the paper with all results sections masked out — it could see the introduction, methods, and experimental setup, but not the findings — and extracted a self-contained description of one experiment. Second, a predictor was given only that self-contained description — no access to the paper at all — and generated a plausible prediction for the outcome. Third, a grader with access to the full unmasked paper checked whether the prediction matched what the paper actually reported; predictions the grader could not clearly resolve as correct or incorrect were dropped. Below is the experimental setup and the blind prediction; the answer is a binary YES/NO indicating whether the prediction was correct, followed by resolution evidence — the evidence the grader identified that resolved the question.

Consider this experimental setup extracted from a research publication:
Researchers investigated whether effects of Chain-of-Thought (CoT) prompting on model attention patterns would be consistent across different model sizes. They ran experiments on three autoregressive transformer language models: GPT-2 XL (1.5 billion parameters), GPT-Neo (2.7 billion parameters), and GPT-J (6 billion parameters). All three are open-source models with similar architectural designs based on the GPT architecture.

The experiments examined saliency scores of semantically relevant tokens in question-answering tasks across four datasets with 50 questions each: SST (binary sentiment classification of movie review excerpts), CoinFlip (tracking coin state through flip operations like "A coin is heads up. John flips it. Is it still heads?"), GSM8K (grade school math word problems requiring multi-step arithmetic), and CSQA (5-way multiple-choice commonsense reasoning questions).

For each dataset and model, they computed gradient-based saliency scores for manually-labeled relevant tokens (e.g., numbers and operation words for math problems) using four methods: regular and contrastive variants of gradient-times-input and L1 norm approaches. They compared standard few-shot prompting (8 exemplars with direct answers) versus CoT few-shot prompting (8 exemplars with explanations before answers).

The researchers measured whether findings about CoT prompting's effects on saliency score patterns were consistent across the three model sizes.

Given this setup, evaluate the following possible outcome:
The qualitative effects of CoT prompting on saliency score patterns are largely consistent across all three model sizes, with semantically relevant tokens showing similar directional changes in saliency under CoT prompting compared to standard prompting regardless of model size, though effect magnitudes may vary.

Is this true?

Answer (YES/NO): YES